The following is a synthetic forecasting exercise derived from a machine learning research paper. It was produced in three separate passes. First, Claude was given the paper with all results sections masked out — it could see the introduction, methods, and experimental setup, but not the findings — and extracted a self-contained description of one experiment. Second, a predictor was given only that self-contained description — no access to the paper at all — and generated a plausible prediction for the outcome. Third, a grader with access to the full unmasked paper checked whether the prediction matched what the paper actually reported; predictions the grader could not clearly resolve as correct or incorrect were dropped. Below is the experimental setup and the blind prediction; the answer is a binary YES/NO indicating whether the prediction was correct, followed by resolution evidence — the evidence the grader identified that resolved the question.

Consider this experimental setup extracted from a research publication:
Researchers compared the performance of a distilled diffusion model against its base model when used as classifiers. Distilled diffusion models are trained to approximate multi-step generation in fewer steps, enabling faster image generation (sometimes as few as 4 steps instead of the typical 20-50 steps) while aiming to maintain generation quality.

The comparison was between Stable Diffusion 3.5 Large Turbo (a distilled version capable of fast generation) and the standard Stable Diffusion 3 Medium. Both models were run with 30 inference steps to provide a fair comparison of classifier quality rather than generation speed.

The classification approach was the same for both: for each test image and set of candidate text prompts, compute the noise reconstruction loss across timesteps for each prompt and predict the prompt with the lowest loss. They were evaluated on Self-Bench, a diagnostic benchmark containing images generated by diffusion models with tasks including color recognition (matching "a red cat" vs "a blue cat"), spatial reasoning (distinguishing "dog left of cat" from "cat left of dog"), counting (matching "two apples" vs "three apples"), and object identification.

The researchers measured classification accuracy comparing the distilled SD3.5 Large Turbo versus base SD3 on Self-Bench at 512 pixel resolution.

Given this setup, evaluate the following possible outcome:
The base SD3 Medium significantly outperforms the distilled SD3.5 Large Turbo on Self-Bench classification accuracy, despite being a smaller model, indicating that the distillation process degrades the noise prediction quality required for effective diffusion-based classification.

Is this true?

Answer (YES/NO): YES